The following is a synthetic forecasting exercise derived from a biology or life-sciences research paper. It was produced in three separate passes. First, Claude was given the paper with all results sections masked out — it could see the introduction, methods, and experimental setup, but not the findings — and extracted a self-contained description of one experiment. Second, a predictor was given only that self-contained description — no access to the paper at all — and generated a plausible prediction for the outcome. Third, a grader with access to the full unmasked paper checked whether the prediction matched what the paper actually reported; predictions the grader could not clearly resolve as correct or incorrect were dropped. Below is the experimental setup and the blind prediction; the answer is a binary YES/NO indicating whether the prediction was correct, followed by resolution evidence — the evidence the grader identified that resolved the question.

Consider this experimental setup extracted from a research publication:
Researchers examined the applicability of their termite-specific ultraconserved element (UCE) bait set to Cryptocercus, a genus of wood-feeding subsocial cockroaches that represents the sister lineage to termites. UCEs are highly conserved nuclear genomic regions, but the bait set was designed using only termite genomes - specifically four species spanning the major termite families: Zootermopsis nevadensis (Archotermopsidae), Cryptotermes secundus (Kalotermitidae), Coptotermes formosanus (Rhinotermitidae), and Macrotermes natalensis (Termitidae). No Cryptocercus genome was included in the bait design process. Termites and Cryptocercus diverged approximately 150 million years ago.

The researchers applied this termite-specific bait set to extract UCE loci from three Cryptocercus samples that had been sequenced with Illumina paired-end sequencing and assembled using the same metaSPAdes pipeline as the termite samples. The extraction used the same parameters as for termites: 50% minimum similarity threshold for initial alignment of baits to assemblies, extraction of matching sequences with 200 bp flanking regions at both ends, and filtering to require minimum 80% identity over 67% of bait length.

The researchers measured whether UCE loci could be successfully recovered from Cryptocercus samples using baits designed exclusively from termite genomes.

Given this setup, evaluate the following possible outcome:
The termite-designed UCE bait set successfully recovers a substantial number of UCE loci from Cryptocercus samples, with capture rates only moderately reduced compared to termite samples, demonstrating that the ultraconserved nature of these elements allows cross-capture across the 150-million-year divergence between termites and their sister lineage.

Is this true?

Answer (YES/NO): YES